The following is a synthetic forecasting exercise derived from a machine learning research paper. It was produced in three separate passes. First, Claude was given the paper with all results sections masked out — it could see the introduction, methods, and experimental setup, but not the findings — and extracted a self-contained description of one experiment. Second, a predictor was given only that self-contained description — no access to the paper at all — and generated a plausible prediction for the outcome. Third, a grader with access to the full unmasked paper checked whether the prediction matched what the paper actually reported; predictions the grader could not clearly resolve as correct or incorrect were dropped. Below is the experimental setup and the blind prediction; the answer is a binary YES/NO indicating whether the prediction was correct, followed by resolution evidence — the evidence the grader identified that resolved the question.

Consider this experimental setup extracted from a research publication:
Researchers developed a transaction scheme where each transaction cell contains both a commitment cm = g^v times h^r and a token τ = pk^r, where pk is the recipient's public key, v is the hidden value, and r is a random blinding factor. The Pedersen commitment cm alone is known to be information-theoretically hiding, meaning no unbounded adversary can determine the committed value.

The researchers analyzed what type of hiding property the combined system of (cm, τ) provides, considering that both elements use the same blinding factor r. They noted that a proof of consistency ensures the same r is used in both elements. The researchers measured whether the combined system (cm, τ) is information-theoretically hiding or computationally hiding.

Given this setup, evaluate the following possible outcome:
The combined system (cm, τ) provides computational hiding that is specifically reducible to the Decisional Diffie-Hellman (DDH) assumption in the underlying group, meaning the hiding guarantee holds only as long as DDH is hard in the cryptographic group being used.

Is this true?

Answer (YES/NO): NO